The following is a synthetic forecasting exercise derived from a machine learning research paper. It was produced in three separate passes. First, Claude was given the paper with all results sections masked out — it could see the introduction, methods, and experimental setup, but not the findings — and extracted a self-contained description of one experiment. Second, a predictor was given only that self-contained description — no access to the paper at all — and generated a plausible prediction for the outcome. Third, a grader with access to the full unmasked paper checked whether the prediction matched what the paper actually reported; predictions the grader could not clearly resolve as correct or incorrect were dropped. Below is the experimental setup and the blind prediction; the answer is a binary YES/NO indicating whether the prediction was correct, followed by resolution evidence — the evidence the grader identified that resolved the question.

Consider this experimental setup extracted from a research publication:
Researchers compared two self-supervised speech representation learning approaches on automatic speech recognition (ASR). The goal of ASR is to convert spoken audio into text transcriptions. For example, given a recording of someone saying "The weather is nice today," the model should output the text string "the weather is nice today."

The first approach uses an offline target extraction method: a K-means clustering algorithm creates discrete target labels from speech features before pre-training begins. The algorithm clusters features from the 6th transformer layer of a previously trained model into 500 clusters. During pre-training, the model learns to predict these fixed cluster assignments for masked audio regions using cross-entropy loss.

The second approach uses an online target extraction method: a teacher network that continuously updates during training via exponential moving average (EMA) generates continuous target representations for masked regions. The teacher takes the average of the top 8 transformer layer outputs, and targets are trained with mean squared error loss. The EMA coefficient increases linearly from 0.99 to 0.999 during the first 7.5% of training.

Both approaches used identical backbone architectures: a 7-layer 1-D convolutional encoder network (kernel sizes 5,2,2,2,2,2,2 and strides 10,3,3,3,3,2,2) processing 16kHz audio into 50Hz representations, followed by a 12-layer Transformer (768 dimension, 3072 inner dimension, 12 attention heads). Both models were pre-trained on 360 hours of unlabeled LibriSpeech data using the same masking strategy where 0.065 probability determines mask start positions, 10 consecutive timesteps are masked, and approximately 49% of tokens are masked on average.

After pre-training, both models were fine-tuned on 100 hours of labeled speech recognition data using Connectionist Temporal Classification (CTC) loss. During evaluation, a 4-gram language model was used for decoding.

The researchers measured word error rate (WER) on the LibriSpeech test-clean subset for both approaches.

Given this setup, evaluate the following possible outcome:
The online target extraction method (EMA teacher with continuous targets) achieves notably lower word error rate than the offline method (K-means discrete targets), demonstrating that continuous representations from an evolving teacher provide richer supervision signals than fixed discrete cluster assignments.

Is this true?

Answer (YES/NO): NO